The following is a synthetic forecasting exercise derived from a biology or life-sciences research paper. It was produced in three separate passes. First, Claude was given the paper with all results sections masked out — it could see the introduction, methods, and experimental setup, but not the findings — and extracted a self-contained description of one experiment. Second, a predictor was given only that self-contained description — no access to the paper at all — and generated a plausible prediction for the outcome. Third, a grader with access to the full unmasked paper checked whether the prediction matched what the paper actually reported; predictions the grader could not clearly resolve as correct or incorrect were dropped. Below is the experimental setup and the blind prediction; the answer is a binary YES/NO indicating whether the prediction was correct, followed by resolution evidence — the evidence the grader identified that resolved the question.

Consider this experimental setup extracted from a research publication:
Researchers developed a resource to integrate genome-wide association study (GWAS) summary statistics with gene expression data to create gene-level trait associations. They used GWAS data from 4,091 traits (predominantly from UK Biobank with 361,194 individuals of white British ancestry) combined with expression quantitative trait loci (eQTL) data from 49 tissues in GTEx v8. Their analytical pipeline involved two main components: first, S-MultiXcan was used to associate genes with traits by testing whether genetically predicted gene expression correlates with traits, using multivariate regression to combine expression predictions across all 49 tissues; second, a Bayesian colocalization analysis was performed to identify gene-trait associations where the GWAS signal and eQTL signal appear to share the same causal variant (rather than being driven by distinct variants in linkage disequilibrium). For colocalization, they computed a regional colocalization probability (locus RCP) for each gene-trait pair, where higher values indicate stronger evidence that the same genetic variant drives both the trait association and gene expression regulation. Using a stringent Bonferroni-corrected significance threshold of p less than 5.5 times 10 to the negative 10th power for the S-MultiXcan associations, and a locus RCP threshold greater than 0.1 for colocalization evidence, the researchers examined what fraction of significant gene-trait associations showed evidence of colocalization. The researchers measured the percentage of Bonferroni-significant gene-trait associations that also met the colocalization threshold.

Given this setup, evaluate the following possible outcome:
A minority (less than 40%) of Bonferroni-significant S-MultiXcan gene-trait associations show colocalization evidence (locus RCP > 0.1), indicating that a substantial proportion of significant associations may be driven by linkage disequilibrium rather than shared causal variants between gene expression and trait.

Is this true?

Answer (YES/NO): YES